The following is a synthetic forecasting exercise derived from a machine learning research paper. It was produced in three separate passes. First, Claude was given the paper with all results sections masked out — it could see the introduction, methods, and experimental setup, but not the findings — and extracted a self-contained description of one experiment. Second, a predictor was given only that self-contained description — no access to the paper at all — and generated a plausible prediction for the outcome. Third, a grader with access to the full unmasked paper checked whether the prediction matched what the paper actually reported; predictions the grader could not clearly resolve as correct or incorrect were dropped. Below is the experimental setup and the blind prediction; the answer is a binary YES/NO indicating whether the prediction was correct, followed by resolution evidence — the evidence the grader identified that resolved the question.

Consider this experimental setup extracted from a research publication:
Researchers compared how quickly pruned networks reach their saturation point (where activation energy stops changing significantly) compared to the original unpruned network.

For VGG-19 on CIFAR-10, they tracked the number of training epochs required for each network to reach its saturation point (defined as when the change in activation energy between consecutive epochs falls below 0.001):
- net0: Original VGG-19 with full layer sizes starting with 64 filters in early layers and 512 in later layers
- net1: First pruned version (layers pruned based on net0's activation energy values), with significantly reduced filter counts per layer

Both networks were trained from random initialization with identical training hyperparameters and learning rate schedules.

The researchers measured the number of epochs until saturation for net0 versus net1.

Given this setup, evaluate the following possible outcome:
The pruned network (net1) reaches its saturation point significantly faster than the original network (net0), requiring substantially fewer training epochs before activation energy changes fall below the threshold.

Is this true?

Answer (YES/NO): YES